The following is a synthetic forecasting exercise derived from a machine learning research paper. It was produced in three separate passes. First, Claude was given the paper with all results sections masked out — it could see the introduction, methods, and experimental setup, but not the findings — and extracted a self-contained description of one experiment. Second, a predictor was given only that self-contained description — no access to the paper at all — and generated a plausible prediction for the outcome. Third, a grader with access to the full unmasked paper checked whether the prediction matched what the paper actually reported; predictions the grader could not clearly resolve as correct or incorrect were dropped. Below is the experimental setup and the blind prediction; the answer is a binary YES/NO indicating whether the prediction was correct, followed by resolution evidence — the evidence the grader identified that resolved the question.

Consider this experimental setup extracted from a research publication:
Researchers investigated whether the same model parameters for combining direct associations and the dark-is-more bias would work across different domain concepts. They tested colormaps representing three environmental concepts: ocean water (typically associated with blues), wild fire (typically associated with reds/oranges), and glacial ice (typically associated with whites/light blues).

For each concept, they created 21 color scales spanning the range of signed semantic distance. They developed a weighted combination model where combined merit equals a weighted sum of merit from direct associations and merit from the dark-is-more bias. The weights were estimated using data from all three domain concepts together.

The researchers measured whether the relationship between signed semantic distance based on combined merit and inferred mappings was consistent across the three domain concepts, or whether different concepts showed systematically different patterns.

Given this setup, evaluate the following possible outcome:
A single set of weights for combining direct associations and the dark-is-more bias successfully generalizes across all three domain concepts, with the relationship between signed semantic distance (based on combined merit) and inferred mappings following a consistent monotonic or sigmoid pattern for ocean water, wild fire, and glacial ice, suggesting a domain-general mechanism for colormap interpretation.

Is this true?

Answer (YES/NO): NO